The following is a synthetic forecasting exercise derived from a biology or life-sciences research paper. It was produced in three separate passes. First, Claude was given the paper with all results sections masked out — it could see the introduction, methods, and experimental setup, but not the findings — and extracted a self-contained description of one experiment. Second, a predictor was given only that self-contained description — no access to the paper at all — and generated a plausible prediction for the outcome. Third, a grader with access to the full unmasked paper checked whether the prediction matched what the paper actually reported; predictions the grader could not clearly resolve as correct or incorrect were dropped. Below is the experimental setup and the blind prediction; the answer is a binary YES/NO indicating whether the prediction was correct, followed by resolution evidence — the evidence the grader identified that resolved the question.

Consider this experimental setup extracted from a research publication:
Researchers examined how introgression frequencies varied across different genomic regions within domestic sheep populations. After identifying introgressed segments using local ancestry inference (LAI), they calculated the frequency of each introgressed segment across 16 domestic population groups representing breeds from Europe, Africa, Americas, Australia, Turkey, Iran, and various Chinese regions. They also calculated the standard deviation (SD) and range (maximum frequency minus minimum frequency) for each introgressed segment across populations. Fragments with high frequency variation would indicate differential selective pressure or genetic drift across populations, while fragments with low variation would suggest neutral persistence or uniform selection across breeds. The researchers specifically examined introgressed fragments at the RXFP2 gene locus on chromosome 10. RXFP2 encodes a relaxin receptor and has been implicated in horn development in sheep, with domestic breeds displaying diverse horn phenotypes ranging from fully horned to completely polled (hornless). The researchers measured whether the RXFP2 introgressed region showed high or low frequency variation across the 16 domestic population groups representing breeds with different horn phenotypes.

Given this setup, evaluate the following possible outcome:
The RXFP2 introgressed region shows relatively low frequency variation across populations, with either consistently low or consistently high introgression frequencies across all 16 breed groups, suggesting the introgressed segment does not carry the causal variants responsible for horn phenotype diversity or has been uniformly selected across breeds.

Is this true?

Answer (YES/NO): NO